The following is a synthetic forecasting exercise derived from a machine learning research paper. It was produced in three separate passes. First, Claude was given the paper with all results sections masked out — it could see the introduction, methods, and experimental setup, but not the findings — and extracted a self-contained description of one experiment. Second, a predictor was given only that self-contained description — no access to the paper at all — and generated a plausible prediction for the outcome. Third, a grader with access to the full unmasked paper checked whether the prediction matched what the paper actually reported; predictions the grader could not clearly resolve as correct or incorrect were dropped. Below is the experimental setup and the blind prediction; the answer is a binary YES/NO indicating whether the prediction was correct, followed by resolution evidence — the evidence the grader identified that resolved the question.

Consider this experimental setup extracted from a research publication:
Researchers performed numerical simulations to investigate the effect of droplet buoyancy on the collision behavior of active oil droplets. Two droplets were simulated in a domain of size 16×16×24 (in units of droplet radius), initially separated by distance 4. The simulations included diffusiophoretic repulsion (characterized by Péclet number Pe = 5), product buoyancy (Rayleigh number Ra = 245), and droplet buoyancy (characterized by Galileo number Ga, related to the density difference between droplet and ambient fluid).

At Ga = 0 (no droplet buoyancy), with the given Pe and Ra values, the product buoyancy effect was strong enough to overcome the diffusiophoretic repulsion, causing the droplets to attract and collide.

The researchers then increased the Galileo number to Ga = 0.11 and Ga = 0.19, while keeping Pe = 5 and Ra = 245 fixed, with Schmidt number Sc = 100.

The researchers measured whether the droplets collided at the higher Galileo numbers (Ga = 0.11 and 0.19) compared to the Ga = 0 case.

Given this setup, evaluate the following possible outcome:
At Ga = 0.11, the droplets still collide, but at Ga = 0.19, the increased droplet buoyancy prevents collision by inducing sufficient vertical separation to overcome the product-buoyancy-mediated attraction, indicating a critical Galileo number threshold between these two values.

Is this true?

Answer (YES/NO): NO